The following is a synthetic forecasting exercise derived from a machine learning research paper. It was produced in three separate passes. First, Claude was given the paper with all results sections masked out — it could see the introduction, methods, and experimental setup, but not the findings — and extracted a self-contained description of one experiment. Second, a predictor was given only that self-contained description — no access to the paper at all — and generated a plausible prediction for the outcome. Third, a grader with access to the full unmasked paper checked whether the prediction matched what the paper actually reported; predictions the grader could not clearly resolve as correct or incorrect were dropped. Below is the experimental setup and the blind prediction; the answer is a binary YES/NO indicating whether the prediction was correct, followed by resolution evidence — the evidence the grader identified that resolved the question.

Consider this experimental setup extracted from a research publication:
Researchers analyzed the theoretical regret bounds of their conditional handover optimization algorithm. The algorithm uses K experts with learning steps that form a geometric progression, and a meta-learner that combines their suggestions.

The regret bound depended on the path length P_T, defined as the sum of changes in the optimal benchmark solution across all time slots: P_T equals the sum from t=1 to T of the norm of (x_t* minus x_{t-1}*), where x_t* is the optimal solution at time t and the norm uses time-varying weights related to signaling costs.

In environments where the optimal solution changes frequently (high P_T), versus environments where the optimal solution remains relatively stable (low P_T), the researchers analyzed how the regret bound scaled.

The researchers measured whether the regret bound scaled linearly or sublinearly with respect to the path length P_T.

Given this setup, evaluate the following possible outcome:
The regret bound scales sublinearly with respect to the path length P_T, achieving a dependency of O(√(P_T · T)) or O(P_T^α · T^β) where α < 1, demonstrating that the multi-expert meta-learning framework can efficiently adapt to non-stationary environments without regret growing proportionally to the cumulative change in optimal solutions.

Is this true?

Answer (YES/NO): YES